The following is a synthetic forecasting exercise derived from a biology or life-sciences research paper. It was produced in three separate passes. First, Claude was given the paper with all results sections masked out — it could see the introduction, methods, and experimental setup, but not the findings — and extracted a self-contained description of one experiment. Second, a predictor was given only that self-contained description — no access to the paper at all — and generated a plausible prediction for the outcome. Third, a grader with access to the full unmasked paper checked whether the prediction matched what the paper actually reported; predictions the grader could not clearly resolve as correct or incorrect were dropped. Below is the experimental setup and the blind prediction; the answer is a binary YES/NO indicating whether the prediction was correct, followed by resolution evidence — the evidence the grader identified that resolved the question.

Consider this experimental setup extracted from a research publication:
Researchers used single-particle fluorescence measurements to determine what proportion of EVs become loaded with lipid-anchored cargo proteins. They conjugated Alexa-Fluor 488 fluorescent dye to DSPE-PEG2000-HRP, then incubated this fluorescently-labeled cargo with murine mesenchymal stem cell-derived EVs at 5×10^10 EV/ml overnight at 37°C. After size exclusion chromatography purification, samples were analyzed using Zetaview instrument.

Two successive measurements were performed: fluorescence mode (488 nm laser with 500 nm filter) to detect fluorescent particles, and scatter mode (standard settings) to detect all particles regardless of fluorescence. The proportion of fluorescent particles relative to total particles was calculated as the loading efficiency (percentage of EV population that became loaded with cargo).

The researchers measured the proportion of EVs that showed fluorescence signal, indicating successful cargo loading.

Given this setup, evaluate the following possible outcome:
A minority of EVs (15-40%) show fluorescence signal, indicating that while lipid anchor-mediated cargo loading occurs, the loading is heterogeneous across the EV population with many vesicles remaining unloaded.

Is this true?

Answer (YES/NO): NO